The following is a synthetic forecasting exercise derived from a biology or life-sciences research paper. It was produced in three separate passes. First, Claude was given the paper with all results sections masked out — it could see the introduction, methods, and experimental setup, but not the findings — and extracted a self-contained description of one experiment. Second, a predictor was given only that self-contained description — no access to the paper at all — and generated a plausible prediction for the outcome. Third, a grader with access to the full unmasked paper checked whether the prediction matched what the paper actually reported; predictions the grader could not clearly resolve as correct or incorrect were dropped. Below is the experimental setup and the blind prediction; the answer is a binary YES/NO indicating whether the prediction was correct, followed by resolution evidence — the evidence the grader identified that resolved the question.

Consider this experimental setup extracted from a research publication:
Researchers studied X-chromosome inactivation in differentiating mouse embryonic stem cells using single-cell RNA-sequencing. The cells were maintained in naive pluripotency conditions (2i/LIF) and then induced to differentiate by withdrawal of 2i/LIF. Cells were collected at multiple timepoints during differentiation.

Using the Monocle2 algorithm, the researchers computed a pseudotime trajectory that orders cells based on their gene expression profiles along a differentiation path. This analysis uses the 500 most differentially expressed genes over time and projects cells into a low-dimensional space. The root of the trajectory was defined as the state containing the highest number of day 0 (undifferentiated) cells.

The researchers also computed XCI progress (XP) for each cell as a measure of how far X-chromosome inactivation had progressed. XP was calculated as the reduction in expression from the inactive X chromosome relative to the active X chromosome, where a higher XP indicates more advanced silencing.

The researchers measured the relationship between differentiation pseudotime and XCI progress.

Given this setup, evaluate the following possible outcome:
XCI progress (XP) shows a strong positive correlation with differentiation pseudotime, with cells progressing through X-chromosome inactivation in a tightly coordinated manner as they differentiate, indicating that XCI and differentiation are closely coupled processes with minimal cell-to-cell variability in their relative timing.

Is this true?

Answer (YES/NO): NO